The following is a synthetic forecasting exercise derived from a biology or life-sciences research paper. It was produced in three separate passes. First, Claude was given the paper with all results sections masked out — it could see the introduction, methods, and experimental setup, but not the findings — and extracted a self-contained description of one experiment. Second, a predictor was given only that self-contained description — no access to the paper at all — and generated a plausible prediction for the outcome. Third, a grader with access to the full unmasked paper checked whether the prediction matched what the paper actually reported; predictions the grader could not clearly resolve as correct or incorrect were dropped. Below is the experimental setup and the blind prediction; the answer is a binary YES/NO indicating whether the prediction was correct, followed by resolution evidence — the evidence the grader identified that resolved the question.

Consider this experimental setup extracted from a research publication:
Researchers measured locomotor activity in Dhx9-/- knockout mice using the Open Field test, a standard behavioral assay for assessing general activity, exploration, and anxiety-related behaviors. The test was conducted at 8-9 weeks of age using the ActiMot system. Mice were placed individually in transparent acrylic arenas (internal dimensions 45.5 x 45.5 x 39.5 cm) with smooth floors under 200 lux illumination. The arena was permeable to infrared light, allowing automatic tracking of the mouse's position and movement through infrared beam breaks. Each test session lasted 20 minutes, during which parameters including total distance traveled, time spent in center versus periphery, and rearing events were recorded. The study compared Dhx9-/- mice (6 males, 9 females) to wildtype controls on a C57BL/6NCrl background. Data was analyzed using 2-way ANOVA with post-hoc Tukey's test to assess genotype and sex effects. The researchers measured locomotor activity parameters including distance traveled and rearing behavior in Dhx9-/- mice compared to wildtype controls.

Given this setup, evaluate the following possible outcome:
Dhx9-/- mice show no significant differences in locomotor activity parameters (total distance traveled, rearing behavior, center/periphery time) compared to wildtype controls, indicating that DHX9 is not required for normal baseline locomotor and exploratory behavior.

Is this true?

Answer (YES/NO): NO